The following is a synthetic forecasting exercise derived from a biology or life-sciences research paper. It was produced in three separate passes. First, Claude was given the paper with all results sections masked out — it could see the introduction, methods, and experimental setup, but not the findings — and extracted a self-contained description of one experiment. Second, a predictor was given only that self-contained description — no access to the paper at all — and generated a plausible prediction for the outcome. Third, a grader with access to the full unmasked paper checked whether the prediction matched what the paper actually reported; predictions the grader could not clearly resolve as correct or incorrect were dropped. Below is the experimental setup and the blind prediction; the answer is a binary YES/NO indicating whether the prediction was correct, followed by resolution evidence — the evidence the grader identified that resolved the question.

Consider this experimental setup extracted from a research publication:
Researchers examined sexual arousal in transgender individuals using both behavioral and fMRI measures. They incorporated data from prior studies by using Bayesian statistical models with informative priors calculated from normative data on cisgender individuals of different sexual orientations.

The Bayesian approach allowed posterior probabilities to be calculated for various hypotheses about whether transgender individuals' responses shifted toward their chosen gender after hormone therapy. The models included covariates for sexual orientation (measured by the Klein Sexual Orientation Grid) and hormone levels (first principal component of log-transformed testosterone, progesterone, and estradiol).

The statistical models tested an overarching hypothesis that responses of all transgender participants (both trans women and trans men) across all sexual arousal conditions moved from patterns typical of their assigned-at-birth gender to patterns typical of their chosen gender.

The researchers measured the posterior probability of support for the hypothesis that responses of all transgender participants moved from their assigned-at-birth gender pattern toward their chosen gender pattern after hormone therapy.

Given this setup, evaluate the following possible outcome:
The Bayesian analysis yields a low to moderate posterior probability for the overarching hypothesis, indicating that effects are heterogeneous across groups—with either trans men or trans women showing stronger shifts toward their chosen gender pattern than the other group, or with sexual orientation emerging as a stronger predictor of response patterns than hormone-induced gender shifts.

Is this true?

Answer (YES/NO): NO